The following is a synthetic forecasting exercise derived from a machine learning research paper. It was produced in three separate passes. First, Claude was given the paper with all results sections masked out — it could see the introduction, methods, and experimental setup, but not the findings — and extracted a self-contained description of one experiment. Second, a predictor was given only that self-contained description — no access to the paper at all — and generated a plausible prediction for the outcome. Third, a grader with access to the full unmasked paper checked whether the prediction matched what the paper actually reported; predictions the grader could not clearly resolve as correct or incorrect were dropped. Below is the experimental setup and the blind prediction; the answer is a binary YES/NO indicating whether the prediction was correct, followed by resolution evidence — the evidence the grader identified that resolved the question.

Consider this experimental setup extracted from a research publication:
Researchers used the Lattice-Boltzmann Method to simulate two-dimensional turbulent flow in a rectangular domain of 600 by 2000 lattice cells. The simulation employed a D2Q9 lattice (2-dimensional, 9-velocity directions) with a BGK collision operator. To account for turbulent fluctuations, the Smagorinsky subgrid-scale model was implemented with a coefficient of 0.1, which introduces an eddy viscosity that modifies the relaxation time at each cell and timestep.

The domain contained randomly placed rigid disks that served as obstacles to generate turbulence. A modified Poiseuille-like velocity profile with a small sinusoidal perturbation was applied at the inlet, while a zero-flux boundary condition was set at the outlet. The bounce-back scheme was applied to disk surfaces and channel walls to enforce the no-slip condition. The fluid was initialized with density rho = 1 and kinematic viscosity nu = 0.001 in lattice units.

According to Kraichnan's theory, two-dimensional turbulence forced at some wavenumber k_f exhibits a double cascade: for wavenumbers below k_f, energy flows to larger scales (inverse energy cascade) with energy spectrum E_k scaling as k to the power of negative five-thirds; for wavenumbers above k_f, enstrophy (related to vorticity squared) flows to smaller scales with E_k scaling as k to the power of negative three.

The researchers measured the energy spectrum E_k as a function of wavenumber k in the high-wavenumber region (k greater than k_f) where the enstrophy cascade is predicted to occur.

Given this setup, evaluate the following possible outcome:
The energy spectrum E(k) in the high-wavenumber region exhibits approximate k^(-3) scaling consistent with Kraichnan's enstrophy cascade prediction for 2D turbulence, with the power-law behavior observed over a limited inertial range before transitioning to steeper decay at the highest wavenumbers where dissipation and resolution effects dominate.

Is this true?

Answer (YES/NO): YES